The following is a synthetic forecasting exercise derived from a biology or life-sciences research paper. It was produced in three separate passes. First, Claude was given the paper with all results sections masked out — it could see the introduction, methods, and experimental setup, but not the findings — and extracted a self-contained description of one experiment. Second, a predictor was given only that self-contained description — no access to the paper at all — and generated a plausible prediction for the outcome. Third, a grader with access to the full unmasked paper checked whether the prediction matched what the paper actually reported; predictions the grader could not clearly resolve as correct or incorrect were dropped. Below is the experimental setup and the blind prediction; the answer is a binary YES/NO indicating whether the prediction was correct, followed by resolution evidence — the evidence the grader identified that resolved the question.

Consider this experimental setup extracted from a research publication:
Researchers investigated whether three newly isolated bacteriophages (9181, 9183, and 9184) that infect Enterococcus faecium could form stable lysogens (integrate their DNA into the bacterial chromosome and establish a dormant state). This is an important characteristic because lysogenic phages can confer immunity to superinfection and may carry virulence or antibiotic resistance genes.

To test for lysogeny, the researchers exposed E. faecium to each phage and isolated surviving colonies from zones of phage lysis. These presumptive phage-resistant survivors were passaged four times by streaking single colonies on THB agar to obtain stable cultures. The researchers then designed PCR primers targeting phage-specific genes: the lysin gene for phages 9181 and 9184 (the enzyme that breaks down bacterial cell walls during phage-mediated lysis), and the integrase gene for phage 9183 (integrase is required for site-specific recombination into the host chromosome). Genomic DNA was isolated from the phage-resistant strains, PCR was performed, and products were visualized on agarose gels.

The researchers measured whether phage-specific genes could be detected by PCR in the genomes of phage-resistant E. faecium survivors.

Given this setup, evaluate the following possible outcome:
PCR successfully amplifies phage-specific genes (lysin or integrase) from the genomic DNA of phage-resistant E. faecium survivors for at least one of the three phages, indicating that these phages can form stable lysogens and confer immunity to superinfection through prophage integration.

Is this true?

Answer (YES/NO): NO